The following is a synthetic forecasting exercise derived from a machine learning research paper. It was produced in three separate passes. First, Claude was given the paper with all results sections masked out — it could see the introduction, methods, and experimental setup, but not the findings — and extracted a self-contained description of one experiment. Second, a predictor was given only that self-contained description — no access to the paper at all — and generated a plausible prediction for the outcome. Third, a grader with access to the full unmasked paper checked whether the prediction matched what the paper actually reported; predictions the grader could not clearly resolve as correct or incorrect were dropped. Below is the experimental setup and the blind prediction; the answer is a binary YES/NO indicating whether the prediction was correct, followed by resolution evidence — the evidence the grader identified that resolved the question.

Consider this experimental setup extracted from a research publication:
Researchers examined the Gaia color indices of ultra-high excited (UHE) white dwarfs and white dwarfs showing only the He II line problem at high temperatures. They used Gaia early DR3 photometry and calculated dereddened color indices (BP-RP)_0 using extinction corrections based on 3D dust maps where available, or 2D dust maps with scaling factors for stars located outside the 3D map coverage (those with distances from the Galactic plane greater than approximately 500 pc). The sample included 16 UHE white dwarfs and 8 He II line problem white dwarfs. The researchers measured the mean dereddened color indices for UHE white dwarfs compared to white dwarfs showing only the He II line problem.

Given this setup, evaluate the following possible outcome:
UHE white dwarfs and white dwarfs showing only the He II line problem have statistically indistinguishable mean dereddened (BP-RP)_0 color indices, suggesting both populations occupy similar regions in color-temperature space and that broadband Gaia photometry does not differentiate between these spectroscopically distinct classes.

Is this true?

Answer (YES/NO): NO